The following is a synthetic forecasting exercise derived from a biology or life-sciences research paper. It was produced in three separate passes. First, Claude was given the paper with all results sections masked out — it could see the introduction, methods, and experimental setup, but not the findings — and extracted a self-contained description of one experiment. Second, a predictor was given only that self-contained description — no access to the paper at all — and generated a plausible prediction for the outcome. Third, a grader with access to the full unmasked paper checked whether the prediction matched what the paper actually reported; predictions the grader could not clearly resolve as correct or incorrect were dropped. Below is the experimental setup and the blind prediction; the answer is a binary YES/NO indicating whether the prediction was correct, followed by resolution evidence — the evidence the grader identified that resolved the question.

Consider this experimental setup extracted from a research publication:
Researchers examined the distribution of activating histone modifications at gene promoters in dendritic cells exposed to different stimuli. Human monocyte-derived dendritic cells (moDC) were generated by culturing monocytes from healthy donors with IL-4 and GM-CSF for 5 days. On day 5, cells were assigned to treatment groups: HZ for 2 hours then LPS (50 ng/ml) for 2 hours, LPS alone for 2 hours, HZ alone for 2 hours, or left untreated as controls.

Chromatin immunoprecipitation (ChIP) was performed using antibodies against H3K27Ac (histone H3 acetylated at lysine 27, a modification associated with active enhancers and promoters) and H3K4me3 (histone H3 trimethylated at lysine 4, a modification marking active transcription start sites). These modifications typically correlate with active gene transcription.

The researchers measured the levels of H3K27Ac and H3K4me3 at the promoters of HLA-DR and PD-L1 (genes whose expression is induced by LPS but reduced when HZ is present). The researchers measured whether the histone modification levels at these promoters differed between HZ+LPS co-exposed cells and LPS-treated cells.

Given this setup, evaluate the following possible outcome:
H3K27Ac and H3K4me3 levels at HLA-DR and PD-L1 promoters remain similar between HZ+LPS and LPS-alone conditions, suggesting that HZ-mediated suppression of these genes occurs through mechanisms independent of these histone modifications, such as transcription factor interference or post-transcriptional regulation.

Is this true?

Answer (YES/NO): NO